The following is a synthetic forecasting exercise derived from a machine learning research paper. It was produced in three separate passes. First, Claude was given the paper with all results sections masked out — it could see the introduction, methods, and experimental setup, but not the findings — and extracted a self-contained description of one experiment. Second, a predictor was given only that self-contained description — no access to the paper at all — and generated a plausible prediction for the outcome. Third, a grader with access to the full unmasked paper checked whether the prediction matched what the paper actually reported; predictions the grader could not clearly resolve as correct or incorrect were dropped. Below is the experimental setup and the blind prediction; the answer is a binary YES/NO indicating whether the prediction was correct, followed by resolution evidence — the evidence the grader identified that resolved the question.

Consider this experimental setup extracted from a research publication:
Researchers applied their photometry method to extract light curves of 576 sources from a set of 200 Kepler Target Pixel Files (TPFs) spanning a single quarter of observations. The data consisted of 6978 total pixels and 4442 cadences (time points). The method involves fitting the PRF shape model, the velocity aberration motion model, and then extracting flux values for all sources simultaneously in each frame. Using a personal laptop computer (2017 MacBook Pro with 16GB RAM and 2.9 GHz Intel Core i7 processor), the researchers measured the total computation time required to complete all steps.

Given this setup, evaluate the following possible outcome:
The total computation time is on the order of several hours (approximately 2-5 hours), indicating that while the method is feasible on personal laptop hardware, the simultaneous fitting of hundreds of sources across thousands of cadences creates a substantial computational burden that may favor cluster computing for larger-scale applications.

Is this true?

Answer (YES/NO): NO